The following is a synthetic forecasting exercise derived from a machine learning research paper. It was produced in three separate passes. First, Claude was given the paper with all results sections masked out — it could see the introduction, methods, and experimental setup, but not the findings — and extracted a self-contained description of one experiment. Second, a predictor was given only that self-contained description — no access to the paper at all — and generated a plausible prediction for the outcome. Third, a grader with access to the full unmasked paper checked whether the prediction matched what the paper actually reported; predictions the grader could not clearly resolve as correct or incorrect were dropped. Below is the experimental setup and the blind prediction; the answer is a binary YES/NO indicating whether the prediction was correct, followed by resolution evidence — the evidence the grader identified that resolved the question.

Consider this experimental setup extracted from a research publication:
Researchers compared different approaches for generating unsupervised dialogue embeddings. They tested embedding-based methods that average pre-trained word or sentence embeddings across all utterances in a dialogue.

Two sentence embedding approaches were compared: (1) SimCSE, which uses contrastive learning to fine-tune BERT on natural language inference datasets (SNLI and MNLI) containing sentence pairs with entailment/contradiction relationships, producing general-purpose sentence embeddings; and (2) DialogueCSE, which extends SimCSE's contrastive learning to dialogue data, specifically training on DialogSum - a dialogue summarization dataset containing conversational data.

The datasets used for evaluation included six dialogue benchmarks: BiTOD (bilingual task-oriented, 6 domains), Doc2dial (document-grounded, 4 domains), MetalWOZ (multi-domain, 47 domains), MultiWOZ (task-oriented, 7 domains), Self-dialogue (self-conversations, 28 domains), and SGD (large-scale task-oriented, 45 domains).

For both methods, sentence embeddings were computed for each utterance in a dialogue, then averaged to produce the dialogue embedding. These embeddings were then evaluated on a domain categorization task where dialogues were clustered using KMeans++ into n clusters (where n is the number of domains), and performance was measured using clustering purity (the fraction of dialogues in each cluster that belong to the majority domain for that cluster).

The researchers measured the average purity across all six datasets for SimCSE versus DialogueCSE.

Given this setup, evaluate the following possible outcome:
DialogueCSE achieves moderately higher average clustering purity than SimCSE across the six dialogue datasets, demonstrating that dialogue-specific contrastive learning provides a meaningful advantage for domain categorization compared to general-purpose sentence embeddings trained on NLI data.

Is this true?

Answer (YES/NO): NO